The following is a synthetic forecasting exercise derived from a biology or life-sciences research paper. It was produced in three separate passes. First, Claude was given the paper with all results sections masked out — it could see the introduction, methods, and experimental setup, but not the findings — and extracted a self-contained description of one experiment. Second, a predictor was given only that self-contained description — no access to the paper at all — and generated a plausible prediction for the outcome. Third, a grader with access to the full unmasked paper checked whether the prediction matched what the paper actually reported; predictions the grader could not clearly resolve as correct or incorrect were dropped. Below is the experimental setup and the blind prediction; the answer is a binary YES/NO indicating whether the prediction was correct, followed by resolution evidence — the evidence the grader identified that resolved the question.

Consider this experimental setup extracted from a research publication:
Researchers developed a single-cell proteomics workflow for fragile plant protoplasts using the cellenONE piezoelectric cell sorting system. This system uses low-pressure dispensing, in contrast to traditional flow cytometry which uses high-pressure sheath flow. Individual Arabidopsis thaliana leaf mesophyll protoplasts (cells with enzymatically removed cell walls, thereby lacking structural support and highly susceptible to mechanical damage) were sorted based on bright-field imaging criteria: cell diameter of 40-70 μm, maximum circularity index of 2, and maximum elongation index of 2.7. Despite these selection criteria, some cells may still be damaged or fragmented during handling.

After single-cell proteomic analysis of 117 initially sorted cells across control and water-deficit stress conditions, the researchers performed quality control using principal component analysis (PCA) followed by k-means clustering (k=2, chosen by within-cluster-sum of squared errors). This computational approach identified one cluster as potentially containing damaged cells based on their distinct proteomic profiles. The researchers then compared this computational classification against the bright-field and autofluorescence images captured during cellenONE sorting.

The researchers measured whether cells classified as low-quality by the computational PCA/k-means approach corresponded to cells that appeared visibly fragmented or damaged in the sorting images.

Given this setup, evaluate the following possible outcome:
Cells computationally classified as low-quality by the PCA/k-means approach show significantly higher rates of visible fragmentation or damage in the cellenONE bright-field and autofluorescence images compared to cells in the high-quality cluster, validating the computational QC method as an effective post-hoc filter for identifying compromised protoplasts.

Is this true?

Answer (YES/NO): YES